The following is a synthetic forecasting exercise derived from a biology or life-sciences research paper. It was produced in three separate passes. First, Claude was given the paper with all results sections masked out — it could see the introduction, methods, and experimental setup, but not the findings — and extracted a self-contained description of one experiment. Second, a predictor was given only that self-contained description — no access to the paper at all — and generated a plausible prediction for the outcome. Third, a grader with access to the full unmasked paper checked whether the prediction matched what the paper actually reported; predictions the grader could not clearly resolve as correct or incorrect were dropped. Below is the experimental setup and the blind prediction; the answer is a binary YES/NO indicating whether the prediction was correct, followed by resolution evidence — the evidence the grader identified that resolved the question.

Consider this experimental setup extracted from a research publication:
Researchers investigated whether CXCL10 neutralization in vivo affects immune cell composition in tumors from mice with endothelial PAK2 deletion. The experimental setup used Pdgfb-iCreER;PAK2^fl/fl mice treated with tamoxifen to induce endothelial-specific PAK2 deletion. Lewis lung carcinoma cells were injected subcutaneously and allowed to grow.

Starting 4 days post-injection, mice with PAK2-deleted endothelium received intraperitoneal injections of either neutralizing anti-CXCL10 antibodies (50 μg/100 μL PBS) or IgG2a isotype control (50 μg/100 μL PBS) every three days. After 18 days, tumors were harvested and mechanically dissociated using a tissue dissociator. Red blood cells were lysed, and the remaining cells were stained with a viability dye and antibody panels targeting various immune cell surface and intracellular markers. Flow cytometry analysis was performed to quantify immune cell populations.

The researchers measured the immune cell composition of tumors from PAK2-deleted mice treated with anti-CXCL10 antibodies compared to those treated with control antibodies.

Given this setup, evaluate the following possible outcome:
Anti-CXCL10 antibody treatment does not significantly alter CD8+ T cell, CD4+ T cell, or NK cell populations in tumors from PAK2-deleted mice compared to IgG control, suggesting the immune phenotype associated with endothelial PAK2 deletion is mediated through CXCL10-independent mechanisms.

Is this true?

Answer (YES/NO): NO